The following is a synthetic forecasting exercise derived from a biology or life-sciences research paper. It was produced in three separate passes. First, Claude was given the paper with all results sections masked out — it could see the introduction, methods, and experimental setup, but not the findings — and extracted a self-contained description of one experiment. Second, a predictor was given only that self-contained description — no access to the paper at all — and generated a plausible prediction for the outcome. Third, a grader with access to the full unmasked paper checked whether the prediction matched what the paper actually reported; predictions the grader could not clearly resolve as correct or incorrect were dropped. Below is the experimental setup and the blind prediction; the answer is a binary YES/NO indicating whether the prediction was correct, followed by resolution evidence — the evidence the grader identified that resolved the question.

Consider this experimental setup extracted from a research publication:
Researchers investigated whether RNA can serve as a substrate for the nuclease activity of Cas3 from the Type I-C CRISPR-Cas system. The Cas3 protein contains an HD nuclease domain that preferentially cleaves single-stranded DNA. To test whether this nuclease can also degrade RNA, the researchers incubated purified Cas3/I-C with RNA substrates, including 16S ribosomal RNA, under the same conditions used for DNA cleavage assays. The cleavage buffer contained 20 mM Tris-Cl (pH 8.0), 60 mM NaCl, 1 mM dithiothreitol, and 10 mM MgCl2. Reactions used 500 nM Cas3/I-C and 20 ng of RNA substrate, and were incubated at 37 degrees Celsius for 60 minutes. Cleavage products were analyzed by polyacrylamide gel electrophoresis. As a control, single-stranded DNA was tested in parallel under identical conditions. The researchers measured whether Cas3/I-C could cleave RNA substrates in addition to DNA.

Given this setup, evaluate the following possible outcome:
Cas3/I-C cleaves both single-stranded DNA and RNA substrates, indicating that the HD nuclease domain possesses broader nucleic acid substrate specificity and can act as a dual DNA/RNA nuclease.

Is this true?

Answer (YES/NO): YES